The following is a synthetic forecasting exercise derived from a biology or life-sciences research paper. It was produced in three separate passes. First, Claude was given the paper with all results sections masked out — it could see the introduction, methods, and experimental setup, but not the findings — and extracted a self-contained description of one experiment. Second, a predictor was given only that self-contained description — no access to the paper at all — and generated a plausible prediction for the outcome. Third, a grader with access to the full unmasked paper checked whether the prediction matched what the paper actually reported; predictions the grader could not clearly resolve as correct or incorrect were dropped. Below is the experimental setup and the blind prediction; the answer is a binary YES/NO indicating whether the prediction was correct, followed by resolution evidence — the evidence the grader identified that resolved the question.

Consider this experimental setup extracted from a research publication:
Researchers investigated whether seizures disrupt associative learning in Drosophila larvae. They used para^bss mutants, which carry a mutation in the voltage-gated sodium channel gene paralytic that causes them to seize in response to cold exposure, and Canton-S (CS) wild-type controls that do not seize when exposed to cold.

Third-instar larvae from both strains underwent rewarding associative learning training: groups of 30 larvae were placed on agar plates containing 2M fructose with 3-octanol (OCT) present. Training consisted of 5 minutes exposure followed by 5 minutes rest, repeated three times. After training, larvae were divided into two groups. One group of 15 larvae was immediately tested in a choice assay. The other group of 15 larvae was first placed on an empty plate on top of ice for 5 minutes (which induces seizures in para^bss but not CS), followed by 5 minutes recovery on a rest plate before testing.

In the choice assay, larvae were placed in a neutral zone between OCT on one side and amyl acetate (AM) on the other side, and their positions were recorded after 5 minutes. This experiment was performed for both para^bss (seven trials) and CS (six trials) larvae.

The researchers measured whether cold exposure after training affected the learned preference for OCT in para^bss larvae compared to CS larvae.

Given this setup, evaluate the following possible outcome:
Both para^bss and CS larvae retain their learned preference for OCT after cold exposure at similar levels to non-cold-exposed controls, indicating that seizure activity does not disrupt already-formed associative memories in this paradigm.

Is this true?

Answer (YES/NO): NO